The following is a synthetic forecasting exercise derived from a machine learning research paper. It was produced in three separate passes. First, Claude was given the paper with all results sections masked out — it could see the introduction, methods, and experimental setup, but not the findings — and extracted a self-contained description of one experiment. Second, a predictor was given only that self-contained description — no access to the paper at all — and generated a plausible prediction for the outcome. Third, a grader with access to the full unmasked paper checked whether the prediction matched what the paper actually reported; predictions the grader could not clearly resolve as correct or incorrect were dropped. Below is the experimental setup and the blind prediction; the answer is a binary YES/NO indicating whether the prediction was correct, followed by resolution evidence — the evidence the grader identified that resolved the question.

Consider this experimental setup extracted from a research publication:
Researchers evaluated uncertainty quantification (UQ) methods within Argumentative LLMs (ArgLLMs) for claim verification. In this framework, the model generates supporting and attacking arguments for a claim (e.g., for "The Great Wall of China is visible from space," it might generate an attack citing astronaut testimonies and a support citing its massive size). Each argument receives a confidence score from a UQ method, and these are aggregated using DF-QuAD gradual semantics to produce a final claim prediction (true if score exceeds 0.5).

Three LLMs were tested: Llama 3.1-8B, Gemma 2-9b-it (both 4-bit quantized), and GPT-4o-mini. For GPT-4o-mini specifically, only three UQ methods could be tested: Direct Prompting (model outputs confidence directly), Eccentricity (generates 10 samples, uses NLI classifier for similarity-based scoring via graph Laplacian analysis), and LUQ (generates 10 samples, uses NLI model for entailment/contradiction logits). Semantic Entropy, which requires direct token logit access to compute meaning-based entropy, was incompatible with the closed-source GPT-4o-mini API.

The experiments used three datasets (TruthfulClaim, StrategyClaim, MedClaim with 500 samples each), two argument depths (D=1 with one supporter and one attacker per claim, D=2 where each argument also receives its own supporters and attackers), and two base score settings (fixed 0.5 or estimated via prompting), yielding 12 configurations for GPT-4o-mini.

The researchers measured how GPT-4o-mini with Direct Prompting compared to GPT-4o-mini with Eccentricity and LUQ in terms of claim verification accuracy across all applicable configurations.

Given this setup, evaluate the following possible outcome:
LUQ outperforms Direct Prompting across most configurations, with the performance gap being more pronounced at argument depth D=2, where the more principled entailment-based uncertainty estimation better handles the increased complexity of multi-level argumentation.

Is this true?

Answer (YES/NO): NO